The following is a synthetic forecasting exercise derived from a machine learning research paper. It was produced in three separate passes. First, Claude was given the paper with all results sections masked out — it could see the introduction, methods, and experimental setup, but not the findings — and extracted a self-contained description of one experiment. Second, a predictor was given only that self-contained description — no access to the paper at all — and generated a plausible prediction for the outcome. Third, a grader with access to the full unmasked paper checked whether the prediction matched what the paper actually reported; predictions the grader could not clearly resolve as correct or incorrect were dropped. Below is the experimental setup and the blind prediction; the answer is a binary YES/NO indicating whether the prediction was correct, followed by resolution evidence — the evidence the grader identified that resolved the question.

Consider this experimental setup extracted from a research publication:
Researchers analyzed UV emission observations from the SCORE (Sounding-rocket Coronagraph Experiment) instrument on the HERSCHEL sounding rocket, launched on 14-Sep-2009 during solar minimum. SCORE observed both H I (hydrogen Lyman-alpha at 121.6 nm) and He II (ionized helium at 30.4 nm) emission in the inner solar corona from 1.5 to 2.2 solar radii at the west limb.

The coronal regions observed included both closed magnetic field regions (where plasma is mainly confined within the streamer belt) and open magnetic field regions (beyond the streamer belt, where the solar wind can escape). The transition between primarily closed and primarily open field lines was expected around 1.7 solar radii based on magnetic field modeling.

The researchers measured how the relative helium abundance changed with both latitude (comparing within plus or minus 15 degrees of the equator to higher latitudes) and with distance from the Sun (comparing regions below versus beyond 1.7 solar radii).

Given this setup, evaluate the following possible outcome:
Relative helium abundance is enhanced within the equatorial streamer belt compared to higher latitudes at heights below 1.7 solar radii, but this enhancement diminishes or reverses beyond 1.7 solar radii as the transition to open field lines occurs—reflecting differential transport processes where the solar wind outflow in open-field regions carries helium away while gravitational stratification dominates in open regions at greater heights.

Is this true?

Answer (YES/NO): NO